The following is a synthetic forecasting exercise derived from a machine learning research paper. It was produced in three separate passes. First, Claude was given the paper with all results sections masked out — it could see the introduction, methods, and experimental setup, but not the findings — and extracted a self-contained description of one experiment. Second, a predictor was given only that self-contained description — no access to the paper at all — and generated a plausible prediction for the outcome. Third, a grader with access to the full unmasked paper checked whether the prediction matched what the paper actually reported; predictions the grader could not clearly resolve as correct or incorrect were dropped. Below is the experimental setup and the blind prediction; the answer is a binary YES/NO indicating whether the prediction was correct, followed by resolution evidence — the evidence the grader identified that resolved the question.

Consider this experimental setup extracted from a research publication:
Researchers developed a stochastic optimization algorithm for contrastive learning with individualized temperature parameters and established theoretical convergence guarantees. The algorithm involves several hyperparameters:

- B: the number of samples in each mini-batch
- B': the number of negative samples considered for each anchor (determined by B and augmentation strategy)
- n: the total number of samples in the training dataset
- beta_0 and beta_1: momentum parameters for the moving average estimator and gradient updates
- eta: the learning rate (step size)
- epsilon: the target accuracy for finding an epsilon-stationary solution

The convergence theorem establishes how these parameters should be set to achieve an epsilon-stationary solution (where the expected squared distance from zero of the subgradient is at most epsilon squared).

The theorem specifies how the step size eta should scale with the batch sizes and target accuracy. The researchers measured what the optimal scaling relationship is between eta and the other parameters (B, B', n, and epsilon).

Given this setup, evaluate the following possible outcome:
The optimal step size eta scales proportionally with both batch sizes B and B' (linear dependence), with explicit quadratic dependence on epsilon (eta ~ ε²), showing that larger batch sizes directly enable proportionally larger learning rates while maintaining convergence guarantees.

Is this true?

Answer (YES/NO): YES